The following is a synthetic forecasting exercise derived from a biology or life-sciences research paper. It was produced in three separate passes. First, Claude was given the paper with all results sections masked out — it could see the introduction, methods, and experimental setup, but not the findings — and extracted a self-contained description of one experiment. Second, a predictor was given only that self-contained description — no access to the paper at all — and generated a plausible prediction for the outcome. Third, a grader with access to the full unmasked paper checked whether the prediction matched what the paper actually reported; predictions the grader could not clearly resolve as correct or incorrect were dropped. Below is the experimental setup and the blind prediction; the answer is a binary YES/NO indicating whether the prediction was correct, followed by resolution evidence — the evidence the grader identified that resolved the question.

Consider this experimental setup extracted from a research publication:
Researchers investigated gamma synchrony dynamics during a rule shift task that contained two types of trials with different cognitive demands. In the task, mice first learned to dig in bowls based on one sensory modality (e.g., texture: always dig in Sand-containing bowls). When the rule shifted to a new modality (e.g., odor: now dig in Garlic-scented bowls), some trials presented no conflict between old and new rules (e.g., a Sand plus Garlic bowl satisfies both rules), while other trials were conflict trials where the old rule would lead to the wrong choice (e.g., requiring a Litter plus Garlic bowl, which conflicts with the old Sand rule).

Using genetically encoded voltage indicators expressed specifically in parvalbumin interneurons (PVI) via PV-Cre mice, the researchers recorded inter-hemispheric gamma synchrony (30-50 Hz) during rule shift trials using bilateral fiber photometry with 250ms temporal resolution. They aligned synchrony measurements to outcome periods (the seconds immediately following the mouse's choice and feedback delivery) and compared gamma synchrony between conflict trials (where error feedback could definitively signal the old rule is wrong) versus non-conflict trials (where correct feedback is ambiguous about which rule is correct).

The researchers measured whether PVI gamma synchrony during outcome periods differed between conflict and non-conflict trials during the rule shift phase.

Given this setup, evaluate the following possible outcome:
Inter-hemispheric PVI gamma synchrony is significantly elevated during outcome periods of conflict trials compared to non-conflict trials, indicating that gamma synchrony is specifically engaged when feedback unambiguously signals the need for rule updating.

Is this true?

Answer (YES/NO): NO